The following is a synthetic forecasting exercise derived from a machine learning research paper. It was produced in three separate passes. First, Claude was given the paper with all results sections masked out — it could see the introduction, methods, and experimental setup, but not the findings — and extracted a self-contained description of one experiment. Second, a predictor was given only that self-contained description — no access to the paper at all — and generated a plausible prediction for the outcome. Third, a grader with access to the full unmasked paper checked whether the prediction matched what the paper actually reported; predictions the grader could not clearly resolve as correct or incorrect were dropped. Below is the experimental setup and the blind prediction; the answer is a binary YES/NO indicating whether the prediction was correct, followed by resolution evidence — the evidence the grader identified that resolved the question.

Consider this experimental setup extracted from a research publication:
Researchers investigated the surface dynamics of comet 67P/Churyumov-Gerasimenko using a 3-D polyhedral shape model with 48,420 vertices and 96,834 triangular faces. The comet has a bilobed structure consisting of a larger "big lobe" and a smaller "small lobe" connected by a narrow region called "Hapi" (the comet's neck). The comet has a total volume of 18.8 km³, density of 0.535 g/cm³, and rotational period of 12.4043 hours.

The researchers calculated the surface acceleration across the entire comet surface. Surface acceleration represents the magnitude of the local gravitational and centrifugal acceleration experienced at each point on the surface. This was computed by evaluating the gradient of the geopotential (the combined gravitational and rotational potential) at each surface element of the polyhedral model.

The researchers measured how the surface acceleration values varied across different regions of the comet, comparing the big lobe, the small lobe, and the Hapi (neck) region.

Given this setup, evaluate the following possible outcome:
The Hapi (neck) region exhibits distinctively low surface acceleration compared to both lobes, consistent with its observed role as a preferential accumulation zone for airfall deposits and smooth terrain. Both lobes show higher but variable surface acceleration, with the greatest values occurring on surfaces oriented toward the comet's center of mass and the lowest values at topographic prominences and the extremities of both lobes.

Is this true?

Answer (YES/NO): NO